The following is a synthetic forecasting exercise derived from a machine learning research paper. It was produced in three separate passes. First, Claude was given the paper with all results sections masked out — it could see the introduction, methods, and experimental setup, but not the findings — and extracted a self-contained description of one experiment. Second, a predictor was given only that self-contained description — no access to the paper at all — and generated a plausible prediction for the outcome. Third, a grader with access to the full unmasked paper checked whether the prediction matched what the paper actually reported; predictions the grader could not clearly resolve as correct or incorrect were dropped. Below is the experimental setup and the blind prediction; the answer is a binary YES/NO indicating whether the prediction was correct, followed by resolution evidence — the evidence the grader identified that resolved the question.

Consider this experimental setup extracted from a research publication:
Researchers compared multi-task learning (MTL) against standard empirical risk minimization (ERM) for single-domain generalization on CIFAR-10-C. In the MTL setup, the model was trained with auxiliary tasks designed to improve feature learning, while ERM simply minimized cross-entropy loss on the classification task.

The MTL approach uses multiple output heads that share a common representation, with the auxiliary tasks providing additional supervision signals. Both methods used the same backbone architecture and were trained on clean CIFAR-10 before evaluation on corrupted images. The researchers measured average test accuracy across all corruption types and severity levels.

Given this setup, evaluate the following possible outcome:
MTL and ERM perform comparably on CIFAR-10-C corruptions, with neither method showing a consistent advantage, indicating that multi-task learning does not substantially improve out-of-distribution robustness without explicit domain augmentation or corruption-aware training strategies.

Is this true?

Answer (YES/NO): YES